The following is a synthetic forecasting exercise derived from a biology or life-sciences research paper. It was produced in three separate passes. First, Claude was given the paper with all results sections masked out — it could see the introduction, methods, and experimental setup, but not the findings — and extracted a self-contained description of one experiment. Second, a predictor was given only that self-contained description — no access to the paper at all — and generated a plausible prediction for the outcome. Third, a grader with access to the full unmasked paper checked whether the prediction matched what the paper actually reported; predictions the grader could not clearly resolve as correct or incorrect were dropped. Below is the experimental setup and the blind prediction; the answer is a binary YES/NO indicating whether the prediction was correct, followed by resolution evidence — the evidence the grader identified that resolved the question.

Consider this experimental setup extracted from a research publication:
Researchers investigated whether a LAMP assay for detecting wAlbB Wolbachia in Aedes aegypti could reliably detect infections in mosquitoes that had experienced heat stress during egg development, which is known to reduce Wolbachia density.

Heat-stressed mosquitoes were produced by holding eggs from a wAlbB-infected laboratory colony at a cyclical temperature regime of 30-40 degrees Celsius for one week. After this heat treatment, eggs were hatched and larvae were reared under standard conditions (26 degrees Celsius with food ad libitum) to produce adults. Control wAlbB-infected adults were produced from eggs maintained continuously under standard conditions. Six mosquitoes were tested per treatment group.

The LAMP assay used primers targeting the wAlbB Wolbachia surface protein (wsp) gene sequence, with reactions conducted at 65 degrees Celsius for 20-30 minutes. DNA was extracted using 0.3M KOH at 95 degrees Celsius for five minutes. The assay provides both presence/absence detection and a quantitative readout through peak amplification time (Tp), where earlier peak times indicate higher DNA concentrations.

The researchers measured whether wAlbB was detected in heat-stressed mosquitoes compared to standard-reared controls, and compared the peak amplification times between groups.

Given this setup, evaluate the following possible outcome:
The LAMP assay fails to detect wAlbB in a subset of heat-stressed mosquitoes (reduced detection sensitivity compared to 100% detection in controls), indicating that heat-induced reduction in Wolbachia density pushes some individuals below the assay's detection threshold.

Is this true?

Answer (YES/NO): NO